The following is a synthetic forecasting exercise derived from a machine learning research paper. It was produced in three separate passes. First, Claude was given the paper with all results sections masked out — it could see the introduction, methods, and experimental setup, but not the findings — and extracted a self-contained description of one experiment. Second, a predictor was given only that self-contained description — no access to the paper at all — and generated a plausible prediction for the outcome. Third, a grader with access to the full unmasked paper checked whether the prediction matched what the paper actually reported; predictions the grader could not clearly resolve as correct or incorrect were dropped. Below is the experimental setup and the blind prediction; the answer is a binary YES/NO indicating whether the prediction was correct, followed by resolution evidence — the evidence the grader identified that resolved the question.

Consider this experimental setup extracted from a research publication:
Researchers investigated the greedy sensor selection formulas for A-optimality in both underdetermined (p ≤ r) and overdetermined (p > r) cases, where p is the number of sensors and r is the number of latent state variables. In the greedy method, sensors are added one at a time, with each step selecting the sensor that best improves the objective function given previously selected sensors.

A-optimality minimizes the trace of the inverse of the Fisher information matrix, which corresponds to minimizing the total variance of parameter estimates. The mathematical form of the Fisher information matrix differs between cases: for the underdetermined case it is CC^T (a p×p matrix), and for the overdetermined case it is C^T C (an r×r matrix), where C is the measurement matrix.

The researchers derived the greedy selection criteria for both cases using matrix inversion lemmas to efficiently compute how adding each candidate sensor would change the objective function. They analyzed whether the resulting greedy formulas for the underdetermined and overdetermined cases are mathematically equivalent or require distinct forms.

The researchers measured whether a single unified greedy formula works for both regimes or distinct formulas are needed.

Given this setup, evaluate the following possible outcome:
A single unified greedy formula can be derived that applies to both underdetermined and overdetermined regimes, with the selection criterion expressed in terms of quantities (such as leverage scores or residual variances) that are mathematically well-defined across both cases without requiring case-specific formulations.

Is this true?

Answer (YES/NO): NO